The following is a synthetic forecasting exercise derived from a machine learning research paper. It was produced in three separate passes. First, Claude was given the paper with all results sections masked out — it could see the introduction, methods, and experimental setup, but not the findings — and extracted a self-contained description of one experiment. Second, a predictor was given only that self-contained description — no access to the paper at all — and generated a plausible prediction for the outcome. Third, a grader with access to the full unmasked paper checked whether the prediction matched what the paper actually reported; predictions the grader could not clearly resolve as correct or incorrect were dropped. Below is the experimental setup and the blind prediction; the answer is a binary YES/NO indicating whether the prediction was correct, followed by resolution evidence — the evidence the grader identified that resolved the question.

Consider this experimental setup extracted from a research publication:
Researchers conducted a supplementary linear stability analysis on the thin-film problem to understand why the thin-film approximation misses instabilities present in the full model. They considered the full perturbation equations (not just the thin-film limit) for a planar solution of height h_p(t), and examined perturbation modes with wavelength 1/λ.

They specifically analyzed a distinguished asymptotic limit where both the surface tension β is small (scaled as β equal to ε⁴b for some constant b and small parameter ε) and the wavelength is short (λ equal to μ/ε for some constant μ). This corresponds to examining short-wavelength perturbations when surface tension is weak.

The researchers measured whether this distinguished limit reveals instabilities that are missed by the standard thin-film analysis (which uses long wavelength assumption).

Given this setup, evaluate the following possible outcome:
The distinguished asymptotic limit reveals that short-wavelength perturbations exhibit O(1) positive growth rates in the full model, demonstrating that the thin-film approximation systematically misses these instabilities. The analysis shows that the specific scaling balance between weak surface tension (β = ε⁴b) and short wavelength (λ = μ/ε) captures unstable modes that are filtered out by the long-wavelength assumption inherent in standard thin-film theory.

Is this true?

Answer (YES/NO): YES